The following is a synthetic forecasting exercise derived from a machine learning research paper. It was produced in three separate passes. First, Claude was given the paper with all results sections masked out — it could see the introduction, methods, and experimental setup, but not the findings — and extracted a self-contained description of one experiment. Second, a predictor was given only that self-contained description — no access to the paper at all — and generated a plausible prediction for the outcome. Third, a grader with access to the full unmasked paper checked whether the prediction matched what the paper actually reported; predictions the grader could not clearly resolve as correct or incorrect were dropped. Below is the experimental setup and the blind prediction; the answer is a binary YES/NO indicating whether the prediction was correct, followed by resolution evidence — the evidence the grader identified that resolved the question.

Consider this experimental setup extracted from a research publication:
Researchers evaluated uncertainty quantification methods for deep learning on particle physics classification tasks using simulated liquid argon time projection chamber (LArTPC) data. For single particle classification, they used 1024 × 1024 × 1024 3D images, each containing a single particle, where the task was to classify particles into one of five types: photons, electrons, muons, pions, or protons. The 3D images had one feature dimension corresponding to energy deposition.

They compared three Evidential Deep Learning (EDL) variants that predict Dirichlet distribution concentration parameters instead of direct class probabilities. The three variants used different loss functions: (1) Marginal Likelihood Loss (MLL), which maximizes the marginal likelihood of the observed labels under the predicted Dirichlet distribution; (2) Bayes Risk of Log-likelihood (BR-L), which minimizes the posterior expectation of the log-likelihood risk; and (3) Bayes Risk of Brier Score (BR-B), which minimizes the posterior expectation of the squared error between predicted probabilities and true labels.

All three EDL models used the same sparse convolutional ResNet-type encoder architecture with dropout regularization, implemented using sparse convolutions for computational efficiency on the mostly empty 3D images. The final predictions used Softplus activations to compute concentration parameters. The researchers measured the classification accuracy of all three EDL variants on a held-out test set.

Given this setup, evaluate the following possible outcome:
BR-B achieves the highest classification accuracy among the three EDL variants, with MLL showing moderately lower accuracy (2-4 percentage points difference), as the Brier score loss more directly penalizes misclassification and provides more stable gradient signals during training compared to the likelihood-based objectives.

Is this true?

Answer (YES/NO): NO